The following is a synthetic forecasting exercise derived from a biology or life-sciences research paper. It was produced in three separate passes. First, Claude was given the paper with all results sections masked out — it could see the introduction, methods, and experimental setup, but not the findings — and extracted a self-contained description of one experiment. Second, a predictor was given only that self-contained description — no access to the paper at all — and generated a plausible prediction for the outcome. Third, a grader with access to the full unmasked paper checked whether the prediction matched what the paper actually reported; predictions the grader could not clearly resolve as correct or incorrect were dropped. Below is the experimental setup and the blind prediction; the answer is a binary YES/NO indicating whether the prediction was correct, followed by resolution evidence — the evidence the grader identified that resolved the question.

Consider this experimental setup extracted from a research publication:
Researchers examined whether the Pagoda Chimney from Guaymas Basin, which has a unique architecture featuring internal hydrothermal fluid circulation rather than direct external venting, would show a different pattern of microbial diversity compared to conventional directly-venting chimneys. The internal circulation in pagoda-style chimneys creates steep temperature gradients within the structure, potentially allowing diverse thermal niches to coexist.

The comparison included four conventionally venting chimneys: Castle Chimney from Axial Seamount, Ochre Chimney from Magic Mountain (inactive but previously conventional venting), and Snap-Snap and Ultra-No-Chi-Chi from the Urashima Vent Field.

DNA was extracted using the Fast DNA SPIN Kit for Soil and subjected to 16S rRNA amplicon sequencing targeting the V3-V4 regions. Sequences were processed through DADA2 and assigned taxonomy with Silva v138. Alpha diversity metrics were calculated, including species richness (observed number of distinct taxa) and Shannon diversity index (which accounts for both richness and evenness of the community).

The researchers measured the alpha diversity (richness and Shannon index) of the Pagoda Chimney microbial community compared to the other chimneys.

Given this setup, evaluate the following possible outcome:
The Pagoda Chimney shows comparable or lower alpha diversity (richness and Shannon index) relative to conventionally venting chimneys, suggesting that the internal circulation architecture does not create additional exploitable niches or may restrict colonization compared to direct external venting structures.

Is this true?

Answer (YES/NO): NO